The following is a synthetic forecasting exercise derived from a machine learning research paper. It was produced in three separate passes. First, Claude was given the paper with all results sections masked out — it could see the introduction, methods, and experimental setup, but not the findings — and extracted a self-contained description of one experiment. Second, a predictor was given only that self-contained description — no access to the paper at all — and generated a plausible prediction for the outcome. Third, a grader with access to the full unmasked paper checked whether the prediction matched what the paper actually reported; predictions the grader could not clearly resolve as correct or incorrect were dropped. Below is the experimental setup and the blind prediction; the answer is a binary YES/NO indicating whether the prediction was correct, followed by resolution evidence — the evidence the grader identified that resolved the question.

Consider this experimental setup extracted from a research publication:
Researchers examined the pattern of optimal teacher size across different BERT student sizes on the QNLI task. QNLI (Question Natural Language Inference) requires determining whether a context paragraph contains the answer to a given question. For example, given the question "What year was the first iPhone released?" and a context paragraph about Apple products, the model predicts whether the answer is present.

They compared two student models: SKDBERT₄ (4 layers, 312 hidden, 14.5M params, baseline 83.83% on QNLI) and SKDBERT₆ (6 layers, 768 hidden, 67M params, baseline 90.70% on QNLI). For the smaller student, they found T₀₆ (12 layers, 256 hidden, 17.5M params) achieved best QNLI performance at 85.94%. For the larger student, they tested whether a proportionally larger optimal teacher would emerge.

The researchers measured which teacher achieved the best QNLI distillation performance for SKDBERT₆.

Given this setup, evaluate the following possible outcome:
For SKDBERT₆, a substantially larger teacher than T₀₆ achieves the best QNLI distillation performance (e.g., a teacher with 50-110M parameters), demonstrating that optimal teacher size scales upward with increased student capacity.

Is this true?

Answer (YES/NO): YES